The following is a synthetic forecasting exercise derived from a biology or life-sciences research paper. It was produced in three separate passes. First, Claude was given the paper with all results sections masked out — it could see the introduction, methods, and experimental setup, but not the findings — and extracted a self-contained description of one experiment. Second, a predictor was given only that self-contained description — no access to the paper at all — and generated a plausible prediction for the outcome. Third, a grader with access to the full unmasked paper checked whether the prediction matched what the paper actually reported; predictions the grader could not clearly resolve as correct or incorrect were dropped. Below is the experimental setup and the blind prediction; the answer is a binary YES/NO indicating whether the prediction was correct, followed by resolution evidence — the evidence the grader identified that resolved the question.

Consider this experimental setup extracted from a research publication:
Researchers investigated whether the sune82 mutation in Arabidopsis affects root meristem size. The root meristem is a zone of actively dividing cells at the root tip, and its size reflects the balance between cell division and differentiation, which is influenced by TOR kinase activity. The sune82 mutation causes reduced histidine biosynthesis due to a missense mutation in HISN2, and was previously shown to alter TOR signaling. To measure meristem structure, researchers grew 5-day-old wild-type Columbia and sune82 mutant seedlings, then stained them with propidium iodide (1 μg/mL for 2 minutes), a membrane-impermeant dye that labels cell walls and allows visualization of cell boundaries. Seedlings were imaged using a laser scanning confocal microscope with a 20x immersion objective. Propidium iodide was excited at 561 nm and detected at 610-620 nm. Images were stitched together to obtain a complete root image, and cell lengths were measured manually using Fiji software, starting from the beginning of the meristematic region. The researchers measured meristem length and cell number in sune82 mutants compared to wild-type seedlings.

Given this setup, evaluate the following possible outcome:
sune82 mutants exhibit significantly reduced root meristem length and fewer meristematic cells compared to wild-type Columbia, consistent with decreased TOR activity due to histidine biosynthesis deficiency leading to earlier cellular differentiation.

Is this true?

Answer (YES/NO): YES